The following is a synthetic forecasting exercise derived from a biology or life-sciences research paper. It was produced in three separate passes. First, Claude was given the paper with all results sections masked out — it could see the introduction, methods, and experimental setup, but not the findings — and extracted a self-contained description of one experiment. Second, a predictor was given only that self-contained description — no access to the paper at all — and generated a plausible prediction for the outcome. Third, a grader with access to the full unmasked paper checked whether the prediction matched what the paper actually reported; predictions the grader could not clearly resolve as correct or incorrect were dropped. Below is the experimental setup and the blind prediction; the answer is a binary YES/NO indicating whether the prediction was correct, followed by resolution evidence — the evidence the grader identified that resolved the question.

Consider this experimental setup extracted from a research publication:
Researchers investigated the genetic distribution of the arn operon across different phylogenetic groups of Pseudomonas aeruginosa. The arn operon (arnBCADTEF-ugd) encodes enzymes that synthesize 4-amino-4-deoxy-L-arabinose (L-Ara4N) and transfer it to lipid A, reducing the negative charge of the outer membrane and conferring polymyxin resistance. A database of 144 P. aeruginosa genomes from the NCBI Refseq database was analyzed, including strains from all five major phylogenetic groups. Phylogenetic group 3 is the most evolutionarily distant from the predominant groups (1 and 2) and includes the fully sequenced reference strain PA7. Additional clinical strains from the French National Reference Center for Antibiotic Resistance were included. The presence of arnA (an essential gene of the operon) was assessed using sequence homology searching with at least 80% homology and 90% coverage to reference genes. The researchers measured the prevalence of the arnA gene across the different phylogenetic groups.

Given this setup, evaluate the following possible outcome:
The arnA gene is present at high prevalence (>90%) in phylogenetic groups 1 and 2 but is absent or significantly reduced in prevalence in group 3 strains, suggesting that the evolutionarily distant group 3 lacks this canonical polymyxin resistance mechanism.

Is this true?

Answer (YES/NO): YES